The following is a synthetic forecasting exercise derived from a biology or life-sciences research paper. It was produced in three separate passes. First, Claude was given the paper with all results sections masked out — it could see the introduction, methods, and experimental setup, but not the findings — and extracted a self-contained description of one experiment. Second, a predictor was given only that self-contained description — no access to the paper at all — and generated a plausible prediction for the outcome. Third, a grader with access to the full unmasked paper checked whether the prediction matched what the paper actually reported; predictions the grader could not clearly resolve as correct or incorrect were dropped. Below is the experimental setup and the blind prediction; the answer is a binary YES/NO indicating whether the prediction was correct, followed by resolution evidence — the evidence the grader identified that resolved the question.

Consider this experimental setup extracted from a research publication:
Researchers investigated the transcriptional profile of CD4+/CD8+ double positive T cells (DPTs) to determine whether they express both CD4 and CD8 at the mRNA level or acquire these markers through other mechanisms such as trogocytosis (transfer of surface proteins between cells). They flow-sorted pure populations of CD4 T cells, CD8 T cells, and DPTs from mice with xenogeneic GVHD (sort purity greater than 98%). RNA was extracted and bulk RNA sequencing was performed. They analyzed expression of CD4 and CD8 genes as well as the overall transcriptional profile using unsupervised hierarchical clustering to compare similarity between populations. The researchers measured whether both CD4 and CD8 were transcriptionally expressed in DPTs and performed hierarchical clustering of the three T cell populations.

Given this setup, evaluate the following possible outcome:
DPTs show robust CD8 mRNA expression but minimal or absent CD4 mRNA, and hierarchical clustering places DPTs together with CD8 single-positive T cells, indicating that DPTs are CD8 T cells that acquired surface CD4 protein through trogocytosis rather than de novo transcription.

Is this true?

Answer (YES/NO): NO